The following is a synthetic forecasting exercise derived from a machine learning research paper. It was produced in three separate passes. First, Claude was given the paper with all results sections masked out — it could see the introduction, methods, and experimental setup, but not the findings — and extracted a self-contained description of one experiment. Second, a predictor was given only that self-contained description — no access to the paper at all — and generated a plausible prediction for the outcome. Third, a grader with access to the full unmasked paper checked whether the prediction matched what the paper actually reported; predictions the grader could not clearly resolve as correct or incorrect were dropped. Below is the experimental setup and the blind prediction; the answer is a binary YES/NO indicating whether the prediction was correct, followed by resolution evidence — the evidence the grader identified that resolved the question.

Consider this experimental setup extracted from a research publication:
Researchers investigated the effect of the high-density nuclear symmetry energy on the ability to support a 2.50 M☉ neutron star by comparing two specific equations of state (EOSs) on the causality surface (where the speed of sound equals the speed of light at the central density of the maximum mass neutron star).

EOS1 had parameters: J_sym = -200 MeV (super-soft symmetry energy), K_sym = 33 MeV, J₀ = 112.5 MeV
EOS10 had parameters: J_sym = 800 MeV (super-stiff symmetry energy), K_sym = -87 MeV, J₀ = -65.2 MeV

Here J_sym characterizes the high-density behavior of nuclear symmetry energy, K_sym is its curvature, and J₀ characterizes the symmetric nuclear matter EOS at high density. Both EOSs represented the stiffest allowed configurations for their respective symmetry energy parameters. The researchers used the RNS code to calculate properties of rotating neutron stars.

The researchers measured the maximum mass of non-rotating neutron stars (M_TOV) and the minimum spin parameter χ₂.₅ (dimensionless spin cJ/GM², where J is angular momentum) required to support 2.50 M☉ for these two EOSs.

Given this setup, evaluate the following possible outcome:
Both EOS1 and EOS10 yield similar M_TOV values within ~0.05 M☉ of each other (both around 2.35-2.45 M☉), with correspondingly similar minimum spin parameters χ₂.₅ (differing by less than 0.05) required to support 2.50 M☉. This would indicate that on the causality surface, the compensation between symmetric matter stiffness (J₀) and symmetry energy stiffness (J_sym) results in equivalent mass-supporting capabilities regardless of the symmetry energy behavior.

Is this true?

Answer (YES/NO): NO